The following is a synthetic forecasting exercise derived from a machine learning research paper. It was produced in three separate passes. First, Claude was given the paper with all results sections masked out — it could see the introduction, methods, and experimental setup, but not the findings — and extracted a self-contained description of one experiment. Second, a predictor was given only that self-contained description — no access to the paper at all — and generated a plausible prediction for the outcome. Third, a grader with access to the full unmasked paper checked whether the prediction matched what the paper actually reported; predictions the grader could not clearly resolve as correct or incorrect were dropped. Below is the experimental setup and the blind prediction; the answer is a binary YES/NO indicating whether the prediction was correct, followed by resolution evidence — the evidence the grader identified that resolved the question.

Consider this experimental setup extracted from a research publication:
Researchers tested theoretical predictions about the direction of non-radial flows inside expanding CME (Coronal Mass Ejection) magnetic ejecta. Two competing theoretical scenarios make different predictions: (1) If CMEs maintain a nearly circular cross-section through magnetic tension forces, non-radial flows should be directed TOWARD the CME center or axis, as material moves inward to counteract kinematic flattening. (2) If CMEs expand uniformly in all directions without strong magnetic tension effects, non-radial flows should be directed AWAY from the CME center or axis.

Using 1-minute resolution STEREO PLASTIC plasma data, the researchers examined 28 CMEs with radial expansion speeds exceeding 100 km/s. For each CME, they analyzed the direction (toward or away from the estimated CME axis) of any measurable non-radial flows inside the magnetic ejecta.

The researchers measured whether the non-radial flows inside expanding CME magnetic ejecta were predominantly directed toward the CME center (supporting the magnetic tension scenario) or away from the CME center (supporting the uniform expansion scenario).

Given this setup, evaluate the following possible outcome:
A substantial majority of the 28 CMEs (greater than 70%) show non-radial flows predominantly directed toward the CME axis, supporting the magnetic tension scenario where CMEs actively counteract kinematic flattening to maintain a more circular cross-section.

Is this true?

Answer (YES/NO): NO